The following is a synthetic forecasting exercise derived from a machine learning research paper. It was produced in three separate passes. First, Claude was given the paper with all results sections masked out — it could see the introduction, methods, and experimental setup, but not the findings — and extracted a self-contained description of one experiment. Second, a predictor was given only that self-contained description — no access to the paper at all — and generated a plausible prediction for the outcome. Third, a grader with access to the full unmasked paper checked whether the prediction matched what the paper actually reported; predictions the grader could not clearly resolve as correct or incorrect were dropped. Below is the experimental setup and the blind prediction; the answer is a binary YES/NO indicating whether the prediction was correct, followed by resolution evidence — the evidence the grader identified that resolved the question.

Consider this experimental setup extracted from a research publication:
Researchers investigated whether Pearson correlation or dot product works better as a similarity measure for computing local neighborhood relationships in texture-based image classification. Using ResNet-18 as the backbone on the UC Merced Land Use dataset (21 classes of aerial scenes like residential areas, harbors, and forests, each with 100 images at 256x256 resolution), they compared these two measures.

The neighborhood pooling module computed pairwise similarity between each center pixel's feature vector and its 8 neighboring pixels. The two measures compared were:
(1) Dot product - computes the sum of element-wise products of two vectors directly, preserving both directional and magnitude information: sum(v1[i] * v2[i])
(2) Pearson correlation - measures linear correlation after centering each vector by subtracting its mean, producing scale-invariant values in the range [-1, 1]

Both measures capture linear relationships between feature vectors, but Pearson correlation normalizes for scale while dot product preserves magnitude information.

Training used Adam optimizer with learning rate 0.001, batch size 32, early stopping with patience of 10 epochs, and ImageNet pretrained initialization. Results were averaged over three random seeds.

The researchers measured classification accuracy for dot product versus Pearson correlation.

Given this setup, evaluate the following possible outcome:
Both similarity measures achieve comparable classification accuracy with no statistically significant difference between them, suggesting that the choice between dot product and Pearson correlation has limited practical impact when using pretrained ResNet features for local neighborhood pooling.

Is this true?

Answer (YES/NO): YES